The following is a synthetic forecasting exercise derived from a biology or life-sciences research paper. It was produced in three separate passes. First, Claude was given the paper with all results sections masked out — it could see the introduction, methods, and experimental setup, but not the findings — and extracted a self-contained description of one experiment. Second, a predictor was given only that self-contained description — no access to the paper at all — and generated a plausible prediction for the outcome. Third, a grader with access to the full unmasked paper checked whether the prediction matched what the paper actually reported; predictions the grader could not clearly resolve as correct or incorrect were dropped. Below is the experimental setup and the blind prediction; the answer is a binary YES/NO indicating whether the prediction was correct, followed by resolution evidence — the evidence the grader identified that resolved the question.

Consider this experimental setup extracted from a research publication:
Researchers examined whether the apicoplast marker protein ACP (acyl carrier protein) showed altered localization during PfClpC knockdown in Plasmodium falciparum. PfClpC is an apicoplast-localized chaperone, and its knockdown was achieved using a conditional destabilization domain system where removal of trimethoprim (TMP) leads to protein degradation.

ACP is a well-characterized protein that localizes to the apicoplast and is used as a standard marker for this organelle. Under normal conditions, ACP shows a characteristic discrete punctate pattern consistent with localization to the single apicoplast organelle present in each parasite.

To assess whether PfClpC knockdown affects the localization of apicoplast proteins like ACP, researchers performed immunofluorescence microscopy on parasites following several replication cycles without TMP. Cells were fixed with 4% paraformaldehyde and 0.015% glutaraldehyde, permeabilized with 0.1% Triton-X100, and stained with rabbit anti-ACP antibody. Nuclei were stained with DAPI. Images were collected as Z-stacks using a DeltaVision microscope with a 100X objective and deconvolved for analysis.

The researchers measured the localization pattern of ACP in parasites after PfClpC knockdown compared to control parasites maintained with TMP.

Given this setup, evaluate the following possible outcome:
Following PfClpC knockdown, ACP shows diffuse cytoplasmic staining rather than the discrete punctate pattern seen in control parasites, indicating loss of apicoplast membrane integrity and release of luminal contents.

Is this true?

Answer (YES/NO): NO